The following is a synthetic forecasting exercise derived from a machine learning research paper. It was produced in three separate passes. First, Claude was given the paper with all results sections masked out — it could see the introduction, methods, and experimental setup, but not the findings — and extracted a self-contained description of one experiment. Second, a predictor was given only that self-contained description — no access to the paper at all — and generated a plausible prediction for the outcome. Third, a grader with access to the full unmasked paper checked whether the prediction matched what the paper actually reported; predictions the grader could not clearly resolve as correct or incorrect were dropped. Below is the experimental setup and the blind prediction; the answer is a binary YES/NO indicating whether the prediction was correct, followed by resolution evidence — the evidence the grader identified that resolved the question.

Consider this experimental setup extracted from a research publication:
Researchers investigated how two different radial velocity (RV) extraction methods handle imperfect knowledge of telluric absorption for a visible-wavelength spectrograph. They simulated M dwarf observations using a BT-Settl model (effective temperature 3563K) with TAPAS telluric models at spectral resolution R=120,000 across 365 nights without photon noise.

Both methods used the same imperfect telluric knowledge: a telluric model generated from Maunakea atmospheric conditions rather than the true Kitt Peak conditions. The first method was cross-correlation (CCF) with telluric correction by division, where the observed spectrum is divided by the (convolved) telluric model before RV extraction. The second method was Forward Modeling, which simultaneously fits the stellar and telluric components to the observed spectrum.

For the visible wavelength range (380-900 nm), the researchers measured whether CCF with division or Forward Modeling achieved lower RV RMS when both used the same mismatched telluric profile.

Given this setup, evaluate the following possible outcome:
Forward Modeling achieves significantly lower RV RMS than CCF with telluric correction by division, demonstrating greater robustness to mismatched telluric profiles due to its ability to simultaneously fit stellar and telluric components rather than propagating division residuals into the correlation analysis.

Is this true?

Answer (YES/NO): NO